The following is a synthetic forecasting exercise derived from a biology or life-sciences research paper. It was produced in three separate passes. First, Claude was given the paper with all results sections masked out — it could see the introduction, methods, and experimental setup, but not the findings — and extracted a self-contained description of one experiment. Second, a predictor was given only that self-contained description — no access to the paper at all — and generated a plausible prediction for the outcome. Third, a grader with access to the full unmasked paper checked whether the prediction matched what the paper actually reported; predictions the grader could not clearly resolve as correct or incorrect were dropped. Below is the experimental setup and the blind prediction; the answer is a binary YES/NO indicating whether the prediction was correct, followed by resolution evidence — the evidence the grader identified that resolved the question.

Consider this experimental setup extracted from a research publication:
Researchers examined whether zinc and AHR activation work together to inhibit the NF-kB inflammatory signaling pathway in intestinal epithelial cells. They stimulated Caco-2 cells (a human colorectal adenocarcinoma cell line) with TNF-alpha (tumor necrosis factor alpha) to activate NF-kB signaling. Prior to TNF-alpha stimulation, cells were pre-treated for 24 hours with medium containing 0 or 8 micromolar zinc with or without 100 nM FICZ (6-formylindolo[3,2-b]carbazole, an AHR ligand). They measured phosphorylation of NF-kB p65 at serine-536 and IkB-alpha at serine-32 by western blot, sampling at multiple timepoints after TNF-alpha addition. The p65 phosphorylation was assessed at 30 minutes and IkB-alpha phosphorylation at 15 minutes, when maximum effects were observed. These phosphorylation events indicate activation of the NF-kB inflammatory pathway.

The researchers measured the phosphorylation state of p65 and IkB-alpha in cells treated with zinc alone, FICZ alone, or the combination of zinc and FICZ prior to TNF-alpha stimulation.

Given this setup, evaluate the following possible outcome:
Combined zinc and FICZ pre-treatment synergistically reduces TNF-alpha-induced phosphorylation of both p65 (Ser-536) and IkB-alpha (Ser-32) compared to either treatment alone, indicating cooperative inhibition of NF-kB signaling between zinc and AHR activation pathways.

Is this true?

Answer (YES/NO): NO